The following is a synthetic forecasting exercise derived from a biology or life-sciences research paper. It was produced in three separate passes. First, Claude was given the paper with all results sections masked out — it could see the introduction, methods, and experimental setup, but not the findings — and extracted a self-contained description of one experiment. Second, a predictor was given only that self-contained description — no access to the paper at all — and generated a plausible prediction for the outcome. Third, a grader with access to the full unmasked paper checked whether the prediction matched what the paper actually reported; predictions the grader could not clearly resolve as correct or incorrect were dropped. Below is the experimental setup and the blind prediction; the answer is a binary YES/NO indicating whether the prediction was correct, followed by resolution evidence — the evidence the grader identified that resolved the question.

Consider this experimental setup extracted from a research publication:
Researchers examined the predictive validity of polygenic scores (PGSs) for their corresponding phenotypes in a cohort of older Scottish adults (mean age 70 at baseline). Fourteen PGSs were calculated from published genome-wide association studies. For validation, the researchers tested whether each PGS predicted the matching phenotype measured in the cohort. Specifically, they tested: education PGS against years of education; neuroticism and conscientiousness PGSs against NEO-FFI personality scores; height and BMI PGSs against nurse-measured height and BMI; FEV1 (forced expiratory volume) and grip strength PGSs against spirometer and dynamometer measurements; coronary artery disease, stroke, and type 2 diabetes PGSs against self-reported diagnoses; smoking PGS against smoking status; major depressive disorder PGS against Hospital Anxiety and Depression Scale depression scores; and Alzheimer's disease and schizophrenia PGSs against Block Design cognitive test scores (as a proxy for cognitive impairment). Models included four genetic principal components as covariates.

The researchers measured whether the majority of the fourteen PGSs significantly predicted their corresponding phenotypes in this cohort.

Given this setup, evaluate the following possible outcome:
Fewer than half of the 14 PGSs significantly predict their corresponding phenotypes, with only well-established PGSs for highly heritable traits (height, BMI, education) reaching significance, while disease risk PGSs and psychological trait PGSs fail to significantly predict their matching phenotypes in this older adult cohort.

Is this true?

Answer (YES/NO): NO